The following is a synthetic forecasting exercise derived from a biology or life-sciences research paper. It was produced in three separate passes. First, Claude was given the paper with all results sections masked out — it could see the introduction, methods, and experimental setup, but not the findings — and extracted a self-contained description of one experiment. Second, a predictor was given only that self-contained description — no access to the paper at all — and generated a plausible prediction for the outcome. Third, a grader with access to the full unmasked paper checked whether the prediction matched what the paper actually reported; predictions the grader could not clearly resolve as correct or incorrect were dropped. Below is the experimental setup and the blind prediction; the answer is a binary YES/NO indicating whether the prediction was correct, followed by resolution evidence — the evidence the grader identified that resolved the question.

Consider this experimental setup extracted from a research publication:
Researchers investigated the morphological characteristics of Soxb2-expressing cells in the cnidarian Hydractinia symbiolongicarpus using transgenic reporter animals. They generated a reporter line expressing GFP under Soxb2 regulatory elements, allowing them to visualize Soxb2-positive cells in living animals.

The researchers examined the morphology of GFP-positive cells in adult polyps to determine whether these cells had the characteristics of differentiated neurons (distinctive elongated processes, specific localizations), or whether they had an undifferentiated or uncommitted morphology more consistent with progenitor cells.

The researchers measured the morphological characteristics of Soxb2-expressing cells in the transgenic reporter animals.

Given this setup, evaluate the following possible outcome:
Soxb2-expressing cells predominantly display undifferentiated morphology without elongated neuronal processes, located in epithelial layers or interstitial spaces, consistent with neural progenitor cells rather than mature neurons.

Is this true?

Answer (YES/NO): NO